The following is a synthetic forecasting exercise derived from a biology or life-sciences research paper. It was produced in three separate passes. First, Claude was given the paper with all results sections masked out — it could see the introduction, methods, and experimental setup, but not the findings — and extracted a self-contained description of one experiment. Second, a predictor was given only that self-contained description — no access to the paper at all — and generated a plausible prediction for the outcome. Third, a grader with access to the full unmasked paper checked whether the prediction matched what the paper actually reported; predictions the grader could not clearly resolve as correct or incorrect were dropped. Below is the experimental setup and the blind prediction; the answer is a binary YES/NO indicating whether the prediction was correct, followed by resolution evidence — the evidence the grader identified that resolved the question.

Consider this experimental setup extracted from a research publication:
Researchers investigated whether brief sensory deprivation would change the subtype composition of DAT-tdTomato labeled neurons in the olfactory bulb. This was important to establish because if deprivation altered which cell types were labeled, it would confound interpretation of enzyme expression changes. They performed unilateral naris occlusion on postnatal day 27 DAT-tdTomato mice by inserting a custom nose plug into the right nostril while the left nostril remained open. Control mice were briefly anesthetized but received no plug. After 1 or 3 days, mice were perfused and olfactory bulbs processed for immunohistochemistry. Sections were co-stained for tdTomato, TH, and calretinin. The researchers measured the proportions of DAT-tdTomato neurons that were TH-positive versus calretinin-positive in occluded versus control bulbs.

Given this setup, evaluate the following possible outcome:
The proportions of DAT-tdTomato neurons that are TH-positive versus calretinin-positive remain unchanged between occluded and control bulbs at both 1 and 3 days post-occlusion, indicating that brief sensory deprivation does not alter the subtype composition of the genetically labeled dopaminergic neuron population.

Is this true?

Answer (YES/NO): YES